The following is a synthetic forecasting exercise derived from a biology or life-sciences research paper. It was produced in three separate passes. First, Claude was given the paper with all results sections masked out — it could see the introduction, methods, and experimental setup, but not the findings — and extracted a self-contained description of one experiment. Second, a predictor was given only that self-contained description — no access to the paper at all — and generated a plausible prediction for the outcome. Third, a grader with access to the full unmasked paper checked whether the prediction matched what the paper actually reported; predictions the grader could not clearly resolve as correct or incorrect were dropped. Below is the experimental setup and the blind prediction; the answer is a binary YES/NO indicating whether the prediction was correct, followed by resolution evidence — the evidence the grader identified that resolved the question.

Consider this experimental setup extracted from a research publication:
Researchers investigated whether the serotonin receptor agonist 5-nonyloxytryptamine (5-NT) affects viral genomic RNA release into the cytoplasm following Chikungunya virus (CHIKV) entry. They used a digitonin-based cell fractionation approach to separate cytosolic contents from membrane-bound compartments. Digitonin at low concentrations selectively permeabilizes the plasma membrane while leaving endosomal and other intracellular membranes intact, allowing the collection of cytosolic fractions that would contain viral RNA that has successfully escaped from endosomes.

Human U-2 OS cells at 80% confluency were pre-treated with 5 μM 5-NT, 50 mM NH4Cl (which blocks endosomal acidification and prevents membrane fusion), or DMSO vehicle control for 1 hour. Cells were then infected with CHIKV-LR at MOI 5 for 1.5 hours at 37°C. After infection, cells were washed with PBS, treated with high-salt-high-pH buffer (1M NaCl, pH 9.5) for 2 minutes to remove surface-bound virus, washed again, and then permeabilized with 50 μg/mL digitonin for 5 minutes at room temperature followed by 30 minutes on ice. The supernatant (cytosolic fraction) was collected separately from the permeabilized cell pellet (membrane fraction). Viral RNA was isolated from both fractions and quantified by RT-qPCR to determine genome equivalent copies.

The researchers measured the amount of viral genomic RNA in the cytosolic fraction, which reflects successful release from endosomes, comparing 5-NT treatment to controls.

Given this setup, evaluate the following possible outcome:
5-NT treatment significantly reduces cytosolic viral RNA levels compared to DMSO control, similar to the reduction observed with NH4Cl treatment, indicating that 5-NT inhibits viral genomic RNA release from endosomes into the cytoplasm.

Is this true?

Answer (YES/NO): NO